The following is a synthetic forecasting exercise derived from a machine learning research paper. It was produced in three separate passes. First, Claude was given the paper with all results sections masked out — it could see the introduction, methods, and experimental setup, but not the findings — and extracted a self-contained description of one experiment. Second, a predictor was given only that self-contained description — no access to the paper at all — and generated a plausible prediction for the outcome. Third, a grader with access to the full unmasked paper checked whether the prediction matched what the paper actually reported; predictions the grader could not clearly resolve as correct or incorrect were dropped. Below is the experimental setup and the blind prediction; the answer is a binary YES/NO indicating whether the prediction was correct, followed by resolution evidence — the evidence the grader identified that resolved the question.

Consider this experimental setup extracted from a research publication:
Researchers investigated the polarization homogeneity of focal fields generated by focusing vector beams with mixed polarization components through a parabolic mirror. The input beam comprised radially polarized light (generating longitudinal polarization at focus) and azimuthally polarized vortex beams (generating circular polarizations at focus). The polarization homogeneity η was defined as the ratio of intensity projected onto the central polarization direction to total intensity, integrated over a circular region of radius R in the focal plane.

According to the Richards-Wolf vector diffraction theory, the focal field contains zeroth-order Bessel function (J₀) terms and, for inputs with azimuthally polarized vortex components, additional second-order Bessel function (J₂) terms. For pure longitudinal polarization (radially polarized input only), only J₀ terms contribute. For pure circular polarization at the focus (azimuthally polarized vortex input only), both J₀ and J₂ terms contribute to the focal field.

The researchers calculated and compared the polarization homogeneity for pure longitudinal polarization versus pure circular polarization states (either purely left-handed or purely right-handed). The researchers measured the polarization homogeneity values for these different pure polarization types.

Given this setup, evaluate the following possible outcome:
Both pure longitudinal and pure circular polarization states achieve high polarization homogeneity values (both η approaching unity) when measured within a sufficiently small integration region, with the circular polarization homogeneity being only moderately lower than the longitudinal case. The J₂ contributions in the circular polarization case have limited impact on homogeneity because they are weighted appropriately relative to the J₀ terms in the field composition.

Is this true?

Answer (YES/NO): YES